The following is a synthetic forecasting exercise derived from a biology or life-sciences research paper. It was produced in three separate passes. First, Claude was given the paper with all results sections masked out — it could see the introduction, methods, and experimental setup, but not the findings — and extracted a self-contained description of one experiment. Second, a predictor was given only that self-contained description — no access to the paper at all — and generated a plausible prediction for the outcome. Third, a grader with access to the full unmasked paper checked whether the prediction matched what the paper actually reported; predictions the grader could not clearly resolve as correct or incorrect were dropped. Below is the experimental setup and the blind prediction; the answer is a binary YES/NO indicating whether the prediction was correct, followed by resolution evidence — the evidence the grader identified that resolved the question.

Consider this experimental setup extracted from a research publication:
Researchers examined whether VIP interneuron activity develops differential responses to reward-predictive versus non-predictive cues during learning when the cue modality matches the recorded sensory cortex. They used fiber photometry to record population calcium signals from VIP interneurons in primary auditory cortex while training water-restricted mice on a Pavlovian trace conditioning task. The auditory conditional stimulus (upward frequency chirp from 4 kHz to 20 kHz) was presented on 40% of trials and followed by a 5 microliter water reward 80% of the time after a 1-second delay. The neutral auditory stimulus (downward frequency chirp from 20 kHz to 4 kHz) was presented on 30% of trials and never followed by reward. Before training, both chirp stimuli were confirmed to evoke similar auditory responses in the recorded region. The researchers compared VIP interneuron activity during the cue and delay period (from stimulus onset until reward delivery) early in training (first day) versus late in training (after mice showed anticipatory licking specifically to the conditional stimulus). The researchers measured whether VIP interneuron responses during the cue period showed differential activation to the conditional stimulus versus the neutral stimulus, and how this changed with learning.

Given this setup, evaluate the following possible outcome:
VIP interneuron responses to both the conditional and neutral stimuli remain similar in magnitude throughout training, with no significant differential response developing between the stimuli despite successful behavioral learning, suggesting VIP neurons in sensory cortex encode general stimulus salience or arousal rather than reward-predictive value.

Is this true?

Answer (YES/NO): NO